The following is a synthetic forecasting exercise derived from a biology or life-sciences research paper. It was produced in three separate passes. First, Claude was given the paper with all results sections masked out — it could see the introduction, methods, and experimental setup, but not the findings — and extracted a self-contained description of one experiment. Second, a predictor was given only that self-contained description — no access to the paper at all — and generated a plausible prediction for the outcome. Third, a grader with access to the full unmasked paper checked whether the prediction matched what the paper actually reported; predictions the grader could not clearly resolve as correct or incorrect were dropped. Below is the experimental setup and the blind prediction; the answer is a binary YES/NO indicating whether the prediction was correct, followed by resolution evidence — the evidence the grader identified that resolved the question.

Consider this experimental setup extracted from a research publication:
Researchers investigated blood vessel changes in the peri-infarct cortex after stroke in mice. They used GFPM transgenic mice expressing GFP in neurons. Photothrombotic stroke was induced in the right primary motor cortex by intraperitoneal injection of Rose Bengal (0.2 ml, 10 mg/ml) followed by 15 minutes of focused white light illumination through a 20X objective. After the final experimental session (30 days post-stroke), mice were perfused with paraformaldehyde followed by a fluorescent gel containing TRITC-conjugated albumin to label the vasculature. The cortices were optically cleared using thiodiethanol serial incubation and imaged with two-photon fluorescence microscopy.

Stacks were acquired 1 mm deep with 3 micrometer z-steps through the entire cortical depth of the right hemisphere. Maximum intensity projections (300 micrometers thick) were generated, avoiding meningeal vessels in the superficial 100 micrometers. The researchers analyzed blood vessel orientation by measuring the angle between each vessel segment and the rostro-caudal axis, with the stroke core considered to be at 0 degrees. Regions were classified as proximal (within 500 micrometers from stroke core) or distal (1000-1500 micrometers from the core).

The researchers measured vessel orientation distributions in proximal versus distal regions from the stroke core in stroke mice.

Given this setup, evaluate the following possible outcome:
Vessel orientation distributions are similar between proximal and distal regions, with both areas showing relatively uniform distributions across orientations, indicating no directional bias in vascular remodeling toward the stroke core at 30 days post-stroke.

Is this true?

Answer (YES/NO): NO